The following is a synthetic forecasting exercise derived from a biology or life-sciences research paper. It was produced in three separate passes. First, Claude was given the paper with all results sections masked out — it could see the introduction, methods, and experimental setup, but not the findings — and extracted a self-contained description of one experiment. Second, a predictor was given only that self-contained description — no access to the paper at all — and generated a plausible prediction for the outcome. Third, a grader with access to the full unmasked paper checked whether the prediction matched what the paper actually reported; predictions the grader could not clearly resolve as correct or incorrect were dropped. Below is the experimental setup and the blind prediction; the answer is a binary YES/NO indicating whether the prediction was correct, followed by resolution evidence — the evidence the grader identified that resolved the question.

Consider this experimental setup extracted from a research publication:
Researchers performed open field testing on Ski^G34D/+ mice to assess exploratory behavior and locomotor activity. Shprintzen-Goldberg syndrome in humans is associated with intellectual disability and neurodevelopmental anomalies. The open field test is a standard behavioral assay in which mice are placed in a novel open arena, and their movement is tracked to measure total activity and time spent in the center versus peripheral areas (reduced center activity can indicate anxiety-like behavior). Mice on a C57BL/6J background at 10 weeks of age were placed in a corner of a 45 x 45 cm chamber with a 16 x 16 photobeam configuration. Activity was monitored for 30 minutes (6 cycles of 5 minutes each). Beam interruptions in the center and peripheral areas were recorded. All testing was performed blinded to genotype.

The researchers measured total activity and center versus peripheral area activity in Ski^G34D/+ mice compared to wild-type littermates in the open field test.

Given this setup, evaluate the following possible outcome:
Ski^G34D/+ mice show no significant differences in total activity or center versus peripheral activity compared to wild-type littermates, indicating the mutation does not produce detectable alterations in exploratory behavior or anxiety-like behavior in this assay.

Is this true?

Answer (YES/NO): NO